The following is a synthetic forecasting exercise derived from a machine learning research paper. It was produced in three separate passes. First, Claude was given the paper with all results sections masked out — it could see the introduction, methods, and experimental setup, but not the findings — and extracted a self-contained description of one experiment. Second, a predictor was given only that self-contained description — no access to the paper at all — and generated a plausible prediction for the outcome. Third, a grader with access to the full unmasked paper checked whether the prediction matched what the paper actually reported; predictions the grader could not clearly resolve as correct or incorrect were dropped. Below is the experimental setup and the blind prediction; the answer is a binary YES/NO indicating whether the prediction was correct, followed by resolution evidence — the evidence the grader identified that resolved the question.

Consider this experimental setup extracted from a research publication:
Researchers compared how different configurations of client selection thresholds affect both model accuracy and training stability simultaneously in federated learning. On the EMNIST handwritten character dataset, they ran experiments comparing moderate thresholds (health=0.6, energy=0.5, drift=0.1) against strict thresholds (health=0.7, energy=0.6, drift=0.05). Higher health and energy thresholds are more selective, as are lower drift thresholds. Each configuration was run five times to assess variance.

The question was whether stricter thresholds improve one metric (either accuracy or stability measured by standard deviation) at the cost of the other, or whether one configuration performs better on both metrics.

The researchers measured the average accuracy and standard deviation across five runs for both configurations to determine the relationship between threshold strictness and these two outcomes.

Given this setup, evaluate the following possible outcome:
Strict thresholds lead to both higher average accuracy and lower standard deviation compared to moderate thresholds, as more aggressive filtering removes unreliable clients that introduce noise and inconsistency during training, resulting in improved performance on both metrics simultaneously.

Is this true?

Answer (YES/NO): NO